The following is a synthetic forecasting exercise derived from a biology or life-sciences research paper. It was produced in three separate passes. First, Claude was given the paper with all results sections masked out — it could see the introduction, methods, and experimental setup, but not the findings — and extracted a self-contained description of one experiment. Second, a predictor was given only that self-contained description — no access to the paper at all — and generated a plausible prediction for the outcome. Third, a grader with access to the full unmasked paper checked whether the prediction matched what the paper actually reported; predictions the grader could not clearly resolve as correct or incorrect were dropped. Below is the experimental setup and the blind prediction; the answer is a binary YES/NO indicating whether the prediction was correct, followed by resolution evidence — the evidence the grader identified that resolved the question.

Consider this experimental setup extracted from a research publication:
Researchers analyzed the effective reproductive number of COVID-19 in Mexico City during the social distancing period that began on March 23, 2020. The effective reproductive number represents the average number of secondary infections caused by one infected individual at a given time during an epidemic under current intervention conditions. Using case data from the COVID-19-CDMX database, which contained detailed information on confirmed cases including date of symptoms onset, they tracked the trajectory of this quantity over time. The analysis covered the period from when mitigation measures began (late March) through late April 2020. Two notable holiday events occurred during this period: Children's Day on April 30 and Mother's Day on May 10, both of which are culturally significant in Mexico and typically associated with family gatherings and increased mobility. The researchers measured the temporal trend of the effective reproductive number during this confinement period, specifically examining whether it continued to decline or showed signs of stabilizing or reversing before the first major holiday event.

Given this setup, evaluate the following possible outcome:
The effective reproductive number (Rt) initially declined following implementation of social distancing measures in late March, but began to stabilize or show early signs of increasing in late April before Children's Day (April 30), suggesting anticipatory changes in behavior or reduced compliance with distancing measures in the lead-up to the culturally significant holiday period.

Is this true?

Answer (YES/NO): NO